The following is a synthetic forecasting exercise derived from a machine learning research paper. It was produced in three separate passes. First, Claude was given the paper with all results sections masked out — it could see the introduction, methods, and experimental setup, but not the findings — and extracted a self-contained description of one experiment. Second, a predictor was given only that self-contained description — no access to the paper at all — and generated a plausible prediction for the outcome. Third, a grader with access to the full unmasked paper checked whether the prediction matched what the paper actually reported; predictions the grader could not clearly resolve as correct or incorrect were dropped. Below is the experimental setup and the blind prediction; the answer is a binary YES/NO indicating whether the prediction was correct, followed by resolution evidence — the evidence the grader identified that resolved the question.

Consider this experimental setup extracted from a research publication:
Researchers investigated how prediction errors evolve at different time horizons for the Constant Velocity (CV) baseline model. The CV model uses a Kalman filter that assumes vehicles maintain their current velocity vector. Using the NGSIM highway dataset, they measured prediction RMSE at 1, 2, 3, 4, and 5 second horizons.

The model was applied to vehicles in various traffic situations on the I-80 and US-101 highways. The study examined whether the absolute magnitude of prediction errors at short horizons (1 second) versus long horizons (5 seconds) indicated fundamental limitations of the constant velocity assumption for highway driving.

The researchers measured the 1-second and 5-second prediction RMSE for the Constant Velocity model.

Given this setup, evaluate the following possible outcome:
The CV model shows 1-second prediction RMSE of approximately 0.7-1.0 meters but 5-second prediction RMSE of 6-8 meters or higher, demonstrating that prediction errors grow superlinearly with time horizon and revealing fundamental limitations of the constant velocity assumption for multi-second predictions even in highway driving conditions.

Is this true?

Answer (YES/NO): YES